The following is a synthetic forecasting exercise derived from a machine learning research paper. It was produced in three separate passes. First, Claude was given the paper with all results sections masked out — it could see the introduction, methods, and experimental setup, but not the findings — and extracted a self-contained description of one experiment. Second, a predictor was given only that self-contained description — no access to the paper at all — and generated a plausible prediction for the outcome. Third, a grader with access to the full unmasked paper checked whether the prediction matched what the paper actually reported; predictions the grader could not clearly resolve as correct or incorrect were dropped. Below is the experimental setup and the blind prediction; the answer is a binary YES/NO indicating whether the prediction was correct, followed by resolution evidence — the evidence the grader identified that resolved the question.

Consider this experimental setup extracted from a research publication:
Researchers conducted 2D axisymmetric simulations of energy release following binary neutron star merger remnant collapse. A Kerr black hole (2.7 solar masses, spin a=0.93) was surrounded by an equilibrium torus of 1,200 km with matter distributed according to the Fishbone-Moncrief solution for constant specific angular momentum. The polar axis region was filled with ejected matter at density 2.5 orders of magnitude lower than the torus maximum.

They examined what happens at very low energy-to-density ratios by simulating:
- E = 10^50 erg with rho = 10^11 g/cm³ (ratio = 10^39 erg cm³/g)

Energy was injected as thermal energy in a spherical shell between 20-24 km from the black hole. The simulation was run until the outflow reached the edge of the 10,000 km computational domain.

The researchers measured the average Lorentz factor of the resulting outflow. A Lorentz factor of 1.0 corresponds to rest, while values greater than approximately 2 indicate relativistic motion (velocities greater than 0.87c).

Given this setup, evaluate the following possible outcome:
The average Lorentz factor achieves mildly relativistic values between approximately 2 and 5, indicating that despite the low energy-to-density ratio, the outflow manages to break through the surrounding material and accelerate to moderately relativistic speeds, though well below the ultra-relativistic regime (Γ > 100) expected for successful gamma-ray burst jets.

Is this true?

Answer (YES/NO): NO